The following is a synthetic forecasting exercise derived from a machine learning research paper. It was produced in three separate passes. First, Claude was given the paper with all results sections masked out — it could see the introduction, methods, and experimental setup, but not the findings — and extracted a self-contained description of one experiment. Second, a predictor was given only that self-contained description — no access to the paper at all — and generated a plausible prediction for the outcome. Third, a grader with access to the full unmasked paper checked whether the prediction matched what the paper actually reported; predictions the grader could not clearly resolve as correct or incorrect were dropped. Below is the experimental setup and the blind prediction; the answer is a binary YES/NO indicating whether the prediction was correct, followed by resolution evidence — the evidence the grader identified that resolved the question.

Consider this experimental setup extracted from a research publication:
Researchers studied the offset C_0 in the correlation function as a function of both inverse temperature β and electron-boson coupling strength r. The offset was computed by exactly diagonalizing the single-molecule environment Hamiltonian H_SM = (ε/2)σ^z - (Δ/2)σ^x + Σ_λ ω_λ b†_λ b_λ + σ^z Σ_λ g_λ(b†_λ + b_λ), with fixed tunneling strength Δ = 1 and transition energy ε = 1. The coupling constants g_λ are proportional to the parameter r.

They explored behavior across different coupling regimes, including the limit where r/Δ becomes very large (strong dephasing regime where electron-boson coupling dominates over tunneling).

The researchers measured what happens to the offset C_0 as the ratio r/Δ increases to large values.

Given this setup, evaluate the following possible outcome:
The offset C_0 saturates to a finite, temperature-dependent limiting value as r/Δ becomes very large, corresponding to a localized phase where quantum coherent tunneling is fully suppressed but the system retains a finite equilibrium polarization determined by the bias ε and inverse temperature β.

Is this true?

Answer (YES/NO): NO